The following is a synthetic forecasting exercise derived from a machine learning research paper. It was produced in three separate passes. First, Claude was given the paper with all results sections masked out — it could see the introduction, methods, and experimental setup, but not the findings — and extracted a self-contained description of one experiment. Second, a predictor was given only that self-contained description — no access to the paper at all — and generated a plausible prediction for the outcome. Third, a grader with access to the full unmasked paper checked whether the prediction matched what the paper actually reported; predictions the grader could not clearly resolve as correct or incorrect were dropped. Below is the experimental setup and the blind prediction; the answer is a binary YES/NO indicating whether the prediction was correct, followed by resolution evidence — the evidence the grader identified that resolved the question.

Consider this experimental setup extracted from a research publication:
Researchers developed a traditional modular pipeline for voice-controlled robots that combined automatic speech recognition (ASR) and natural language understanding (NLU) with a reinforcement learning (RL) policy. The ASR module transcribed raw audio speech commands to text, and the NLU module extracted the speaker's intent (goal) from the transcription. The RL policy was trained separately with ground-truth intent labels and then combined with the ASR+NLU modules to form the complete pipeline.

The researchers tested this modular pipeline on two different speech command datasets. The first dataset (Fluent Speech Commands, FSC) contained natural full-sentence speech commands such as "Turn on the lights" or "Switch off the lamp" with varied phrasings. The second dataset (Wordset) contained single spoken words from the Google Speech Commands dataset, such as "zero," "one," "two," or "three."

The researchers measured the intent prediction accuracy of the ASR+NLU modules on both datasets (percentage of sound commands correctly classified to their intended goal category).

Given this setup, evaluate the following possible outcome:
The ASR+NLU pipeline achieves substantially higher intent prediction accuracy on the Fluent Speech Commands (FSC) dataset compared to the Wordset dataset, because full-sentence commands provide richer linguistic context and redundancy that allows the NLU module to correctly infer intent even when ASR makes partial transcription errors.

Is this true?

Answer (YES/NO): NO